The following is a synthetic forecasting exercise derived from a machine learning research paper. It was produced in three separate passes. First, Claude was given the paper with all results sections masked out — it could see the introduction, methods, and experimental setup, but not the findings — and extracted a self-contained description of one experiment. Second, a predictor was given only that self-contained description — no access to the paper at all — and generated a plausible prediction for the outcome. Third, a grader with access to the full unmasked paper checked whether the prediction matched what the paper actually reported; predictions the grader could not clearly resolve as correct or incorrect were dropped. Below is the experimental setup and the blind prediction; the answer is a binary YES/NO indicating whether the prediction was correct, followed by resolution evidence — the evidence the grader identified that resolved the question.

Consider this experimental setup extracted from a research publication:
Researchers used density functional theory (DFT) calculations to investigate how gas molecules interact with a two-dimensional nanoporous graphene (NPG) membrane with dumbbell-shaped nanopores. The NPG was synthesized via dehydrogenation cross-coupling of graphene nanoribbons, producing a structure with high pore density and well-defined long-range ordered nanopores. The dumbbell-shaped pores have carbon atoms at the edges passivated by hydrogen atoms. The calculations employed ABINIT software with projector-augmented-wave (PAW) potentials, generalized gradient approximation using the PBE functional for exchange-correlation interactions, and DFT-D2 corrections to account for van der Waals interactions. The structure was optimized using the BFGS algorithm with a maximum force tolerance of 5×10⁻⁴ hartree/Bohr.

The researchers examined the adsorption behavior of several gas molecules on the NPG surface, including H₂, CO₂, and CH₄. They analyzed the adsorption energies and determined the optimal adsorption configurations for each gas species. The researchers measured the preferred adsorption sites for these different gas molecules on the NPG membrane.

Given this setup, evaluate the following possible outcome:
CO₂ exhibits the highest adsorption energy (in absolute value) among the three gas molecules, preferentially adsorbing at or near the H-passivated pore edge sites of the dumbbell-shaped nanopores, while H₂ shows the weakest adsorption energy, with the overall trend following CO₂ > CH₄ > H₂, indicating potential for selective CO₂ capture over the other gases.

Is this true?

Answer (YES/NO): YES